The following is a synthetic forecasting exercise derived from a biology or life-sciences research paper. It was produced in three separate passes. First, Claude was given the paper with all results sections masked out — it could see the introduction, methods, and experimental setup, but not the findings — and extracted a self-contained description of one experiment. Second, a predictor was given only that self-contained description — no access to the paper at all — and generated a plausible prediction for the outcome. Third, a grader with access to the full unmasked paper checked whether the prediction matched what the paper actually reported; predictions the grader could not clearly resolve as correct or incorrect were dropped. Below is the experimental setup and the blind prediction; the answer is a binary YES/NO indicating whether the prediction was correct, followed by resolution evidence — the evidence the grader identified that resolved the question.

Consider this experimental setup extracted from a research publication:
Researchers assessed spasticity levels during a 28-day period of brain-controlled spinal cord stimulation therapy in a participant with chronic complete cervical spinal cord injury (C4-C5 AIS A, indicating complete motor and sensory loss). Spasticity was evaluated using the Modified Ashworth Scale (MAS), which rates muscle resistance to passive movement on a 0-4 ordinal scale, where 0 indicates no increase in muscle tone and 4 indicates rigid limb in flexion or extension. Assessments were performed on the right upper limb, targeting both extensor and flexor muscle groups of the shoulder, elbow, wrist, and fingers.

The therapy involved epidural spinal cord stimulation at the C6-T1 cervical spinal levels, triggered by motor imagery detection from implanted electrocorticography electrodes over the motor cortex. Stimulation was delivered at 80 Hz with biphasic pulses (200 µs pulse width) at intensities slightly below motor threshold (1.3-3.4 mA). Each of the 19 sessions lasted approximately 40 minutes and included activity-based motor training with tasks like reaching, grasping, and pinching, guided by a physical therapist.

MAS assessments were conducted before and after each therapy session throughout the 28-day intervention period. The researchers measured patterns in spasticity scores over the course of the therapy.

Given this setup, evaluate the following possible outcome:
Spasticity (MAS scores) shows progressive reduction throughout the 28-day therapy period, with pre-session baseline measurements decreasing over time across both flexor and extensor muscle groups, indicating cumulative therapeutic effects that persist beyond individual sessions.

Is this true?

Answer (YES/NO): NO